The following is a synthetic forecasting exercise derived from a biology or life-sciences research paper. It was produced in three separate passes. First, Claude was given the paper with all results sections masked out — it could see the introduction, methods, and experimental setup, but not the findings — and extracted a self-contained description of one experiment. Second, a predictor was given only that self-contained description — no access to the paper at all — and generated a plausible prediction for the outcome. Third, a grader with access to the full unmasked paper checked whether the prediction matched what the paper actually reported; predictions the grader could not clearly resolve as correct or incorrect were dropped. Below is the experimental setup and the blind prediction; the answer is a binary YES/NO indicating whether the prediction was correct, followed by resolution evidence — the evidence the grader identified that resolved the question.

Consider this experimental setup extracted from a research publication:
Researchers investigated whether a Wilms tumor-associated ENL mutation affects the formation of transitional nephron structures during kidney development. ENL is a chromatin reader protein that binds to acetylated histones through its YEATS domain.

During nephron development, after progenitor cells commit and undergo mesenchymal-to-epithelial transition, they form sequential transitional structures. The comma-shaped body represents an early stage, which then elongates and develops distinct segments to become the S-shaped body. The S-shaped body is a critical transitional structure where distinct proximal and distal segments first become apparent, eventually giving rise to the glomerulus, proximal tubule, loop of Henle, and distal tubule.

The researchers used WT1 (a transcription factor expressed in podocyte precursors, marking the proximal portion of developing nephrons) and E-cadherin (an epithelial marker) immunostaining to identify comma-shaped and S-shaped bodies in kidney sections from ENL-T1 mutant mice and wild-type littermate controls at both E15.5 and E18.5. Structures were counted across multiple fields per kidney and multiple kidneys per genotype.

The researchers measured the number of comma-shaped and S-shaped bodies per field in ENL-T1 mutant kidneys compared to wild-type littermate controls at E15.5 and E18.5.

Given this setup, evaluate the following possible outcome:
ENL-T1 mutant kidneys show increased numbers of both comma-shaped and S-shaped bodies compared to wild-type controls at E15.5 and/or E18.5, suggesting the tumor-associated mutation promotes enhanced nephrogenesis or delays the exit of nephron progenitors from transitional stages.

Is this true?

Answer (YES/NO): NO